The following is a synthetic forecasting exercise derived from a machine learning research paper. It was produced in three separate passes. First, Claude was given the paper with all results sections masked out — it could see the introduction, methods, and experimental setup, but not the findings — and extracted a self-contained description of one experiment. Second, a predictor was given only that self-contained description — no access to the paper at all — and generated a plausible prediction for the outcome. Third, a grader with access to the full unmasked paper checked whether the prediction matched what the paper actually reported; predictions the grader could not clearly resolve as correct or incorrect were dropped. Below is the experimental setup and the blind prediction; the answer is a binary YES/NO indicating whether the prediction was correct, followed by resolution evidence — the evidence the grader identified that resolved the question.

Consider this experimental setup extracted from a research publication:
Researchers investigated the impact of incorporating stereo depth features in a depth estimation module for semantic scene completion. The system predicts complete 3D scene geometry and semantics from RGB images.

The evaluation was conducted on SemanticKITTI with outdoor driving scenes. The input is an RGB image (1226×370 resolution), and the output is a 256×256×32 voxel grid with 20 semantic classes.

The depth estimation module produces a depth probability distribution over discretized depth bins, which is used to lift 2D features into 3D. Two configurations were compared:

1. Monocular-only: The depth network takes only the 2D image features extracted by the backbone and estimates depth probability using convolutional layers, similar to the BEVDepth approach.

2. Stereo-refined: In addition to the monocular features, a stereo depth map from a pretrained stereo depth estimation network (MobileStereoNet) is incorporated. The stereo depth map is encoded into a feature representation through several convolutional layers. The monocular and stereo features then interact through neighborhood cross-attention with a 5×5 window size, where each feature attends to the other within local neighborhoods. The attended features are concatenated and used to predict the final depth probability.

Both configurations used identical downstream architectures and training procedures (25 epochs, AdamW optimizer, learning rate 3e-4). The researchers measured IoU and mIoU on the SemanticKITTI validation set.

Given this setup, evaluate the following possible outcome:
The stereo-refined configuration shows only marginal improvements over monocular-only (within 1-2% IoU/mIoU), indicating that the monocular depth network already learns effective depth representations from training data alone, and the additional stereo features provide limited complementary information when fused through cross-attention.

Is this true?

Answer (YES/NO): NO